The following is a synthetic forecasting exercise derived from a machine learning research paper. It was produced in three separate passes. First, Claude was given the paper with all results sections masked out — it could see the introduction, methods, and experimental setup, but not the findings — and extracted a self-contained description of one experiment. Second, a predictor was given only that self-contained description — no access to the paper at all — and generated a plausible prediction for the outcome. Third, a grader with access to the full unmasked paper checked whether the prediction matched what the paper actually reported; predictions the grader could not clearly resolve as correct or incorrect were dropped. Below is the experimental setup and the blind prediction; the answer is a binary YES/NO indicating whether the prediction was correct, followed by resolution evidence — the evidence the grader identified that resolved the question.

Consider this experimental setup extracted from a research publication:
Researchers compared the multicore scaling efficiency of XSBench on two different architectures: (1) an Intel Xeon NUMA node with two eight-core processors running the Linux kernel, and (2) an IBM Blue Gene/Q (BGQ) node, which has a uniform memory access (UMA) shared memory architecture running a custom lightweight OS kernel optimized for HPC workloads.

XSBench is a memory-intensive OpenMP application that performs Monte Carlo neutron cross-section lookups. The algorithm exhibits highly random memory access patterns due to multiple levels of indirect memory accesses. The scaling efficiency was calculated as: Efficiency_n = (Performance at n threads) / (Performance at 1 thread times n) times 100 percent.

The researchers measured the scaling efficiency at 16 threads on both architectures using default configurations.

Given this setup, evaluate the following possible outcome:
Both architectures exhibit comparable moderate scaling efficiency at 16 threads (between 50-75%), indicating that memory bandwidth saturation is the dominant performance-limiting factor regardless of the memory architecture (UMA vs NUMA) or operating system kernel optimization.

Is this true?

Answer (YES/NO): NO